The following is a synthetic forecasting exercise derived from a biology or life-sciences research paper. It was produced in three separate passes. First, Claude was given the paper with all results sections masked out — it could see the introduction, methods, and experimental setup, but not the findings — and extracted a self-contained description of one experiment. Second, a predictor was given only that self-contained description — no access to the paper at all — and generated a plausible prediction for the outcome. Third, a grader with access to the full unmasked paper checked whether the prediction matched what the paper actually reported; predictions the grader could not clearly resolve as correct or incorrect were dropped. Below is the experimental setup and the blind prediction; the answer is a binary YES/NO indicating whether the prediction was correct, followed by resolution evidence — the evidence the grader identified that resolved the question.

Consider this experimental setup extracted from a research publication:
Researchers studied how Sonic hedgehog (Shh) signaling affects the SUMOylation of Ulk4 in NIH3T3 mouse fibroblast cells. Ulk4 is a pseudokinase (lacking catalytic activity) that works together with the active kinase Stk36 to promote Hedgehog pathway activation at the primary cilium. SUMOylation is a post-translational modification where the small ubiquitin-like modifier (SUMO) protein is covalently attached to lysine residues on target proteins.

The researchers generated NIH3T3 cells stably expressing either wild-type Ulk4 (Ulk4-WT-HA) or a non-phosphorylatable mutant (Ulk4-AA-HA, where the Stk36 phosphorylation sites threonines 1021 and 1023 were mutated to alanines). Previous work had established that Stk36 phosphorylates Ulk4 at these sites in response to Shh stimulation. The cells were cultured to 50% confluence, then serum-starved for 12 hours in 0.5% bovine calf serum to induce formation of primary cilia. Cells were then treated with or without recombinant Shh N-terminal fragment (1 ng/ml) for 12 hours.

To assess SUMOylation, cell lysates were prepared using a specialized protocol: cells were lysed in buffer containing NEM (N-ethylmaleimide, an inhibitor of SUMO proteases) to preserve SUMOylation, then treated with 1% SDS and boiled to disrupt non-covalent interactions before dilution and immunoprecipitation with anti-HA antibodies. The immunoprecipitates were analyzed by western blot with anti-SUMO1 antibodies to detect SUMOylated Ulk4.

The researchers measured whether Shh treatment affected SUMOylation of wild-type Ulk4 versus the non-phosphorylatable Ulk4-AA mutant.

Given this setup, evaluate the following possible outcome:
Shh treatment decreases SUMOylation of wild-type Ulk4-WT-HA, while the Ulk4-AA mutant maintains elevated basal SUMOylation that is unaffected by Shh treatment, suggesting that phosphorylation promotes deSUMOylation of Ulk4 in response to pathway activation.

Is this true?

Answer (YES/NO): NO